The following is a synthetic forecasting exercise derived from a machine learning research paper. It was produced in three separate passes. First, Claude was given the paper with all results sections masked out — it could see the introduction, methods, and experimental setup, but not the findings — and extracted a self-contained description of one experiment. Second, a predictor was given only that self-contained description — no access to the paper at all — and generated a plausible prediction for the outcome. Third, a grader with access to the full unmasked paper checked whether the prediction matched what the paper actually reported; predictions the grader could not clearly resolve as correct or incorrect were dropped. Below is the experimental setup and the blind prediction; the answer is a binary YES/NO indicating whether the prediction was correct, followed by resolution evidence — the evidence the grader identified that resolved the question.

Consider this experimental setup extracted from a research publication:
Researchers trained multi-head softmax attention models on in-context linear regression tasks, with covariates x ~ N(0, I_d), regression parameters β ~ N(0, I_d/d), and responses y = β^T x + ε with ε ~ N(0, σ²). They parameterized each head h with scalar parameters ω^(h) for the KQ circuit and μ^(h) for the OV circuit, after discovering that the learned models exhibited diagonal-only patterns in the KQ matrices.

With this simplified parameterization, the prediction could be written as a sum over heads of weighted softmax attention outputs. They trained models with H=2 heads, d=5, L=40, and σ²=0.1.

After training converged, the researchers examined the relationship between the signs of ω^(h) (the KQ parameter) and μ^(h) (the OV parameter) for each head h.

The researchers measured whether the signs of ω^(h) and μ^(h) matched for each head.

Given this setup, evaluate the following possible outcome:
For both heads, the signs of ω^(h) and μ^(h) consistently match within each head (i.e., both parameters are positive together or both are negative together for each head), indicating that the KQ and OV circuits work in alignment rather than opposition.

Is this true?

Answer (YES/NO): YES